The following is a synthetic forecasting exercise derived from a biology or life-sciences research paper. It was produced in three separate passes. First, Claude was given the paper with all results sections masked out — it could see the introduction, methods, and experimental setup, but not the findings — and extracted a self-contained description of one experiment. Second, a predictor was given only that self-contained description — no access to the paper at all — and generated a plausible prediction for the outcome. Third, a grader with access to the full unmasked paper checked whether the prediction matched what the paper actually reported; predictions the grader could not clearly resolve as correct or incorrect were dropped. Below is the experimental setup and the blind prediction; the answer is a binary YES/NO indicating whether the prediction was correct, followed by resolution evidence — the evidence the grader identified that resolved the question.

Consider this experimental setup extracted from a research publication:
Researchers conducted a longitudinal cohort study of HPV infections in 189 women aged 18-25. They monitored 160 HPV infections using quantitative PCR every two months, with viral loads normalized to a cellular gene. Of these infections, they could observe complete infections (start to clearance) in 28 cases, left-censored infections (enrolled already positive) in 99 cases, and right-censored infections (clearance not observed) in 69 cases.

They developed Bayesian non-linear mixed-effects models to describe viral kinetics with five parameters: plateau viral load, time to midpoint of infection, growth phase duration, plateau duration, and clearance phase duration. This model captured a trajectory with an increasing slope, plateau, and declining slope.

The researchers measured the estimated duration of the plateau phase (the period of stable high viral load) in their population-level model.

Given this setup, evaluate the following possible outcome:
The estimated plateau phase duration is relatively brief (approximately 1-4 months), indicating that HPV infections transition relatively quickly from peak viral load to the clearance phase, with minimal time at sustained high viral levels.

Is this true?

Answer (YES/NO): NO